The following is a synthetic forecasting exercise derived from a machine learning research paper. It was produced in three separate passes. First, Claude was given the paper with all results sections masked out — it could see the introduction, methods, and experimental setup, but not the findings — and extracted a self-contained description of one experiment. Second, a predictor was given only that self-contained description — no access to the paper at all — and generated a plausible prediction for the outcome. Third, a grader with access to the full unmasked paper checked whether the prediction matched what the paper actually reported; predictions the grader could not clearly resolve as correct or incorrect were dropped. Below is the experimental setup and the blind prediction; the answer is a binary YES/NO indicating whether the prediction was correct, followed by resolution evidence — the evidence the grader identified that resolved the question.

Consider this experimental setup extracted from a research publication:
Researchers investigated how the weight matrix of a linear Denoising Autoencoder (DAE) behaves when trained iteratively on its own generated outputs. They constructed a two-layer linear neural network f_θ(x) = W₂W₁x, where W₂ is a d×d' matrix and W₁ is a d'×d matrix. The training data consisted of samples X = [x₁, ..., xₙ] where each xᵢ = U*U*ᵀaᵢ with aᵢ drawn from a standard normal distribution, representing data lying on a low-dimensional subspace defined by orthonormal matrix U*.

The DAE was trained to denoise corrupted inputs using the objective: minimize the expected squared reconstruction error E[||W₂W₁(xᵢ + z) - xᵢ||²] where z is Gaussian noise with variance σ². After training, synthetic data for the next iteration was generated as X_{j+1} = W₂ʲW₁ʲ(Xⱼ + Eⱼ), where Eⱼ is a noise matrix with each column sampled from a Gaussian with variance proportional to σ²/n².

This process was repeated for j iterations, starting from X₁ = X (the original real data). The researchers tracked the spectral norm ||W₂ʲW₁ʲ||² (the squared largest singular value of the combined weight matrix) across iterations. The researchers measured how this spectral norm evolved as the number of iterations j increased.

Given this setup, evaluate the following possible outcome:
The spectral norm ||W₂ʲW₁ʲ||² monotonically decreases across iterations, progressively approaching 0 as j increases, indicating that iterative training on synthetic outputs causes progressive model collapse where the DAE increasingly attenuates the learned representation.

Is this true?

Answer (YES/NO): YES